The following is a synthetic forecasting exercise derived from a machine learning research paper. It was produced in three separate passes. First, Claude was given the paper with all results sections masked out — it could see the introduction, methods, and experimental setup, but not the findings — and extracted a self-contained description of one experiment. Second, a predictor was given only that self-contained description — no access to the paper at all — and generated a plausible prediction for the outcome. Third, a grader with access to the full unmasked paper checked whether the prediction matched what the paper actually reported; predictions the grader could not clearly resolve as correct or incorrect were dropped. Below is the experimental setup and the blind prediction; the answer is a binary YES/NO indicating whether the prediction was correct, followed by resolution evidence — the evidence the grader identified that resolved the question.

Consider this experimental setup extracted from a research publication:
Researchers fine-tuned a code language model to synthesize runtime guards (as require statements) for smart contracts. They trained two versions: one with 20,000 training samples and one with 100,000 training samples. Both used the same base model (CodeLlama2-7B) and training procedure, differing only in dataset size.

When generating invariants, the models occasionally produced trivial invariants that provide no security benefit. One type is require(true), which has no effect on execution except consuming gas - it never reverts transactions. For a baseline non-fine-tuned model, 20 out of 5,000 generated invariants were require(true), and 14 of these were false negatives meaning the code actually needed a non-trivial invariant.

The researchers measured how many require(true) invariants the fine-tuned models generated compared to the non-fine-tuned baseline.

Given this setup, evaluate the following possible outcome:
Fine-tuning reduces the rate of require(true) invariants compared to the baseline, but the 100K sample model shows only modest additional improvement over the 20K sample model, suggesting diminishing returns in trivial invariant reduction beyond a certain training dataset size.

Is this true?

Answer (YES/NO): NO